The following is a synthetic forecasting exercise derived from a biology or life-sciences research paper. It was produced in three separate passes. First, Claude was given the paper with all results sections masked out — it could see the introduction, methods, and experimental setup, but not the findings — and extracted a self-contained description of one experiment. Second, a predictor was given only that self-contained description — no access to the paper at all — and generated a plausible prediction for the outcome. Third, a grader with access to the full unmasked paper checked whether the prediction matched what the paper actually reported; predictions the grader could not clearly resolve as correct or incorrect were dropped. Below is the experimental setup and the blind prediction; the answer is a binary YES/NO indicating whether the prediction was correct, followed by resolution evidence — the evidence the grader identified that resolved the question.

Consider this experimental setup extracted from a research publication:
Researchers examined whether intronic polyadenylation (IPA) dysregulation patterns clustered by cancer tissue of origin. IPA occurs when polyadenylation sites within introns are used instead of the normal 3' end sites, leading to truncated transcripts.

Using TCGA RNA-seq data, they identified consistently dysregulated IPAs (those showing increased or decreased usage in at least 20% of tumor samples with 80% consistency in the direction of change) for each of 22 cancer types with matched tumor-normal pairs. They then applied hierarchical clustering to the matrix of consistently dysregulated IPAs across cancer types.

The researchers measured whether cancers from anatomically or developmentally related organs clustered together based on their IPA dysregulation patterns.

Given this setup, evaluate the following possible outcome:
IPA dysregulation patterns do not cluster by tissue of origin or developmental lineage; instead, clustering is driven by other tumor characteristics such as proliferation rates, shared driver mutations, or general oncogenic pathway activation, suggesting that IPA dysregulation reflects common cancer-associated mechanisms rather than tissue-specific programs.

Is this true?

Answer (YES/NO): NO